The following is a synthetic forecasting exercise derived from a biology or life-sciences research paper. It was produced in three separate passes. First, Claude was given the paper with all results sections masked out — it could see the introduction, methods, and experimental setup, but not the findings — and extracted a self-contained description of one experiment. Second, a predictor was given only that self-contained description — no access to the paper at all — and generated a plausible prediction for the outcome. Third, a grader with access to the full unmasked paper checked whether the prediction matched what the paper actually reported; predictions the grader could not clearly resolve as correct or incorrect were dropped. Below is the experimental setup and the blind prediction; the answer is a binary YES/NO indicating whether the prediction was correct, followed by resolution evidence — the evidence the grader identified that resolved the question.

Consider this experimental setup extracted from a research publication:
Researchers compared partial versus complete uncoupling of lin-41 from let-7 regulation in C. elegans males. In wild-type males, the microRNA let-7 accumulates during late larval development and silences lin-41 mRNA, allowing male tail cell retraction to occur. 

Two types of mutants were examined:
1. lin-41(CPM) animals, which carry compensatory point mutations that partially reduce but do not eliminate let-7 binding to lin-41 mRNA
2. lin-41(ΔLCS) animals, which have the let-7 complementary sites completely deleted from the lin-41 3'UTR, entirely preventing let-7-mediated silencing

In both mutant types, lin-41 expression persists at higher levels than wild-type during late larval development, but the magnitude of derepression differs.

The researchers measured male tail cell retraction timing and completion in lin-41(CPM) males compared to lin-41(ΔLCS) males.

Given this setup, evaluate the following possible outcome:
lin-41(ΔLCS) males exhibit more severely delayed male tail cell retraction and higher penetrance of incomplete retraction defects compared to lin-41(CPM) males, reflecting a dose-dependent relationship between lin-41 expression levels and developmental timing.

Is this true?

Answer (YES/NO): YES